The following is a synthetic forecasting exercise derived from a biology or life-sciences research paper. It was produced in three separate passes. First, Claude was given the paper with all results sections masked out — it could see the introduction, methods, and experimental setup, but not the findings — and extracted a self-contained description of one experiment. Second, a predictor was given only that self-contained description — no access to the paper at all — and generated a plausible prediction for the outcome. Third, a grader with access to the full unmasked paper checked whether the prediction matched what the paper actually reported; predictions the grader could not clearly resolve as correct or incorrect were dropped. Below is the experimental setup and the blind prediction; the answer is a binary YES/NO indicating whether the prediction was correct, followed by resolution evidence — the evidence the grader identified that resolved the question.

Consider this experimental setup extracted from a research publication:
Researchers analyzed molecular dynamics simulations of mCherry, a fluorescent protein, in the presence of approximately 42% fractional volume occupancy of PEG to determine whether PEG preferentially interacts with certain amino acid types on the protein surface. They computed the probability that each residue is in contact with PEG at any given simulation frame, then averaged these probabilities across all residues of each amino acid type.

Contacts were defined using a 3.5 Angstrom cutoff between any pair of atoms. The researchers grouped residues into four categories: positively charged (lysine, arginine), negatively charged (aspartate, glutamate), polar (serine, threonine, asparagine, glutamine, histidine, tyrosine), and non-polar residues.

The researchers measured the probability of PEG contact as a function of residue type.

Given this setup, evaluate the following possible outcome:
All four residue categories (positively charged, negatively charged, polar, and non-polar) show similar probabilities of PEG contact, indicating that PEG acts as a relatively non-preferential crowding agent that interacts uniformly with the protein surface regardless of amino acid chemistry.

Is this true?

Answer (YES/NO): NO